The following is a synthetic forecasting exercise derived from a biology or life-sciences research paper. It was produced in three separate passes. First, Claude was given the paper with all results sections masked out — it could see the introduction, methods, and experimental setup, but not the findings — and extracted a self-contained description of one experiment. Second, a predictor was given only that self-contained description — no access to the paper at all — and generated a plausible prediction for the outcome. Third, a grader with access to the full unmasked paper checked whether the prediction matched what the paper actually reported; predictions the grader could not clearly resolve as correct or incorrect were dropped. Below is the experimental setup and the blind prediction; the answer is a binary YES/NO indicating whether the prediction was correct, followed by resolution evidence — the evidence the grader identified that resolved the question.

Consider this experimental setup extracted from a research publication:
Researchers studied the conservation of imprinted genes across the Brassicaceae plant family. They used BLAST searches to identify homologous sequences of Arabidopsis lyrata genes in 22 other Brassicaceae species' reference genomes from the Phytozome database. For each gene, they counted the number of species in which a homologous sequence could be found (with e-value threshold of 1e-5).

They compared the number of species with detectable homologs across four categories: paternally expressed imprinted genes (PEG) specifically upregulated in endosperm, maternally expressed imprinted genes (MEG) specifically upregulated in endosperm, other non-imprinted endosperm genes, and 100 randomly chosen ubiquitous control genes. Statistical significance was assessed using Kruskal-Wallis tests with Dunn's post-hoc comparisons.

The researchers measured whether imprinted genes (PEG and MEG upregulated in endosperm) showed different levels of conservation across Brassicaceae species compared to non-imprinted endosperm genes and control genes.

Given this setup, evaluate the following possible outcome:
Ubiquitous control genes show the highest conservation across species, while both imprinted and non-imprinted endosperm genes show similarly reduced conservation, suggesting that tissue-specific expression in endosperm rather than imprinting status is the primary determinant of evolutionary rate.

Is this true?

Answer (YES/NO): NO